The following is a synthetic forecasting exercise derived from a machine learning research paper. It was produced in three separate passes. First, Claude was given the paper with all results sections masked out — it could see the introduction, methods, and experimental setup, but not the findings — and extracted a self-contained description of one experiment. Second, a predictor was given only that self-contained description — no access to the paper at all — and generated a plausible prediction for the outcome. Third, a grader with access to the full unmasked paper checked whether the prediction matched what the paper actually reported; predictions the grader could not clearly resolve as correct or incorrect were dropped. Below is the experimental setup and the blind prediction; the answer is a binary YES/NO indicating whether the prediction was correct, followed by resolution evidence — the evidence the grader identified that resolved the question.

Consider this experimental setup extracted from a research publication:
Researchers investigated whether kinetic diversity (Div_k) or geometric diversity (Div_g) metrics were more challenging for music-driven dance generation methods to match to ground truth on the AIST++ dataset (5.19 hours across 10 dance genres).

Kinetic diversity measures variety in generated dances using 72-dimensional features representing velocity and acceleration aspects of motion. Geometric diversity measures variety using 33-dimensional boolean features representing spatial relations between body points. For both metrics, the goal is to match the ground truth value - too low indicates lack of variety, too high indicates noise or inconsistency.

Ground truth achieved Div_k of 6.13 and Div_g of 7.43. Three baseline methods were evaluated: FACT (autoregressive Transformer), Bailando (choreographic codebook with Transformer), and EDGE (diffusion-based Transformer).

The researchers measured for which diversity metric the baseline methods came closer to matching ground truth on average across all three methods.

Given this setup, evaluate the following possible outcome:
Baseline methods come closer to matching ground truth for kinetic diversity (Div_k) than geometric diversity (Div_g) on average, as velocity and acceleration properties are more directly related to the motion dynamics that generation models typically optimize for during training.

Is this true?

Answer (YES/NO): NO